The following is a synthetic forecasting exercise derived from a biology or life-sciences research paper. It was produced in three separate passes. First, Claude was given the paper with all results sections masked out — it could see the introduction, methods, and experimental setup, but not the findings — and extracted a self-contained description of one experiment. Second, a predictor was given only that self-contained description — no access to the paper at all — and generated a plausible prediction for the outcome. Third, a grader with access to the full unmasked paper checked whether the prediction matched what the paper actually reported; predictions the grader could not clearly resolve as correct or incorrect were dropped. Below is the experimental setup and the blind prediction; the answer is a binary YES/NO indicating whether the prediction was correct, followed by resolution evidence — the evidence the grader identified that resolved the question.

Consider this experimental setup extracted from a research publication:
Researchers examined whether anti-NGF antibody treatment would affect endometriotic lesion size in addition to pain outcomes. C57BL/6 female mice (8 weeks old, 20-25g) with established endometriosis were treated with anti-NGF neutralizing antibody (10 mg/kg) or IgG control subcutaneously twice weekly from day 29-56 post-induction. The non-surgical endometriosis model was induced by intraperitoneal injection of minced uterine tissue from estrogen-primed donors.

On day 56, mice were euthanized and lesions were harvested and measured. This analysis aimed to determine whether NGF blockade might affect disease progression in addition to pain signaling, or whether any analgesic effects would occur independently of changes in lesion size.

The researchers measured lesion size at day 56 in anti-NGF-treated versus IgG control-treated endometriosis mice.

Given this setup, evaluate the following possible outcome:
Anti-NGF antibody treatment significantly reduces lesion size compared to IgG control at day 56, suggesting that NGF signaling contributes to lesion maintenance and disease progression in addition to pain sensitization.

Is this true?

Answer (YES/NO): NO